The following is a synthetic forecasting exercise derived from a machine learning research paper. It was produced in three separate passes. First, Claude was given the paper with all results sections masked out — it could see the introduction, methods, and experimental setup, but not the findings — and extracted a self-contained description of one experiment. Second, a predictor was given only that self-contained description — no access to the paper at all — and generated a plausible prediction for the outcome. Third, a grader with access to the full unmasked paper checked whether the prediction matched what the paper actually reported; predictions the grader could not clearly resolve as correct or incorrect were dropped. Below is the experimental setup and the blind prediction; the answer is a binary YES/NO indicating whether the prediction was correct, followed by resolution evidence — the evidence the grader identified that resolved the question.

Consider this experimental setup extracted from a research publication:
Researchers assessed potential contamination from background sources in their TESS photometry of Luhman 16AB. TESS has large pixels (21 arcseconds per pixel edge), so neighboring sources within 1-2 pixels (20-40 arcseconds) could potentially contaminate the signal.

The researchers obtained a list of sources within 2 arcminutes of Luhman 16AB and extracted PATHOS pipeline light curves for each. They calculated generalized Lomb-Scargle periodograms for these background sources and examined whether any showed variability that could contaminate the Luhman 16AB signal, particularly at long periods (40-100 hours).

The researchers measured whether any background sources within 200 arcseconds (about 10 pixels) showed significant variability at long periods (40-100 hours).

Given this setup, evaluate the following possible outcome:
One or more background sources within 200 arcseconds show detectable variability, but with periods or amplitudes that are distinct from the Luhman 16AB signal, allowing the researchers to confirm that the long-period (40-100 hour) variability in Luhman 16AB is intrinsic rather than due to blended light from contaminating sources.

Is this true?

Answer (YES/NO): NO